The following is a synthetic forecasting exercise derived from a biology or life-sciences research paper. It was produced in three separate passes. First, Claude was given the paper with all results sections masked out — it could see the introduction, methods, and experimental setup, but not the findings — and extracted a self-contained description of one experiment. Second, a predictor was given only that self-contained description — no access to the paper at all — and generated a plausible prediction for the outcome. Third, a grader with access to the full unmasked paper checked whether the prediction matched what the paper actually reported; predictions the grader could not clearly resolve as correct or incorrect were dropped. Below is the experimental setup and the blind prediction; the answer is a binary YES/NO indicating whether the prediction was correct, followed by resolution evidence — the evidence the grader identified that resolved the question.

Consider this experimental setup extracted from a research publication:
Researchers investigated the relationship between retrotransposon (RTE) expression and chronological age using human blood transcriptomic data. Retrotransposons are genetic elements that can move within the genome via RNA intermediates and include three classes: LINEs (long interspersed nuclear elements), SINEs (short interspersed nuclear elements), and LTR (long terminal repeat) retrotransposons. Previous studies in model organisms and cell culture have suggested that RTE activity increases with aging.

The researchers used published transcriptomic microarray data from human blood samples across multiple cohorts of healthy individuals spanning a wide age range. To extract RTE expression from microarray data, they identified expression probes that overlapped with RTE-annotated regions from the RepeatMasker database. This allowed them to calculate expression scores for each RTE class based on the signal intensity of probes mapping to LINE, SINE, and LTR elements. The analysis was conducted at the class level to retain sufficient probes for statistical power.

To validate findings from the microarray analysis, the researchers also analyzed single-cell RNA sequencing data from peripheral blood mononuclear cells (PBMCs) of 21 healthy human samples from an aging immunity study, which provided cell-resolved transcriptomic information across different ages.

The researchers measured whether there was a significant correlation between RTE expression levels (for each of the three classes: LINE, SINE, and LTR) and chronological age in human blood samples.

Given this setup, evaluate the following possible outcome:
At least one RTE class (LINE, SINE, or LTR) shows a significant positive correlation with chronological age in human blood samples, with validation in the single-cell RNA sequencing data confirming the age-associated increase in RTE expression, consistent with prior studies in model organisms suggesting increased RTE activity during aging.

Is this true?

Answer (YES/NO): NO